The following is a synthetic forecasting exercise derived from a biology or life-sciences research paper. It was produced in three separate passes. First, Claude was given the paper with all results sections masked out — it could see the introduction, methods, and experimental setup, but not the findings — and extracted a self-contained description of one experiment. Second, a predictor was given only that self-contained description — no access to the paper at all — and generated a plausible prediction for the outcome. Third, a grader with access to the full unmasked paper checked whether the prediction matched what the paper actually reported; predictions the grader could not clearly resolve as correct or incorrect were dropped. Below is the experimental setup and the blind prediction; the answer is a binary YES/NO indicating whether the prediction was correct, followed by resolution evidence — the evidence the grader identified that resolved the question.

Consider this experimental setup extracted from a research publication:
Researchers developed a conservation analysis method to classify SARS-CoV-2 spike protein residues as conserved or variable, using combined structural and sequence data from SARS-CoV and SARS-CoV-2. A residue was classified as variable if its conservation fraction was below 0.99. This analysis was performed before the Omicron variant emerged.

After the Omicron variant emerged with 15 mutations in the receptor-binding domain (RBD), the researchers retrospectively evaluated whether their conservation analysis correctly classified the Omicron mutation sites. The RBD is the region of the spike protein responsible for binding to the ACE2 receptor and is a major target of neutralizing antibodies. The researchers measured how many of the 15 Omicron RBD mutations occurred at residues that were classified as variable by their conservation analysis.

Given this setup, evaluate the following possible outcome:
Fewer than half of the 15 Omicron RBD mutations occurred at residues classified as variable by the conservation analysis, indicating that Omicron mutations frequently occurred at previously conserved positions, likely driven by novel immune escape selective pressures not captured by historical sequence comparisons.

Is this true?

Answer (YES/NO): NO